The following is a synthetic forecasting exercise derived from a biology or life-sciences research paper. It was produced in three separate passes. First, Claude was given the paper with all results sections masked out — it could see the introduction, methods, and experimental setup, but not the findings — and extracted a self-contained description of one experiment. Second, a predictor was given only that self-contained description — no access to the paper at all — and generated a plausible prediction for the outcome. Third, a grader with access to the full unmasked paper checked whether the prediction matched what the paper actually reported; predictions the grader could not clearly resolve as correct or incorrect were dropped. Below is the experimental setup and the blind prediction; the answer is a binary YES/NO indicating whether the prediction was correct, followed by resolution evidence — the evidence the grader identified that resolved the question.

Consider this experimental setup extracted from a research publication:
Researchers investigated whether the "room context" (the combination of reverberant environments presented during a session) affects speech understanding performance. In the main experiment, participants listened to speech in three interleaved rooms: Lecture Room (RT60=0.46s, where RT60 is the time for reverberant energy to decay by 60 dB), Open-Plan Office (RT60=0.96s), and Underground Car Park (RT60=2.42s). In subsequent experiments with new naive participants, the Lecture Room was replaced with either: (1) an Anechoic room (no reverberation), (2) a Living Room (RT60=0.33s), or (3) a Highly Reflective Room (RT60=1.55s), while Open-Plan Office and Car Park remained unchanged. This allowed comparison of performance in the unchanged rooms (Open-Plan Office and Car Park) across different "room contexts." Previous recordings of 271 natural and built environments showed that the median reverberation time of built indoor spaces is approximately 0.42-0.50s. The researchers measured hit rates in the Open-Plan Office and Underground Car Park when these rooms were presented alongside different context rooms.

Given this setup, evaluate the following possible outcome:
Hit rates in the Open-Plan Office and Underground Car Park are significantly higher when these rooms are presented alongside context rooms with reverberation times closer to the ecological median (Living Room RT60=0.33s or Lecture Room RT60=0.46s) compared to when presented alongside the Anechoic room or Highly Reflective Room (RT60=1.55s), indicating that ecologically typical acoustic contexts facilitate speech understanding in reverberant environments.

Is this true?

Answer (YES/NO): YES